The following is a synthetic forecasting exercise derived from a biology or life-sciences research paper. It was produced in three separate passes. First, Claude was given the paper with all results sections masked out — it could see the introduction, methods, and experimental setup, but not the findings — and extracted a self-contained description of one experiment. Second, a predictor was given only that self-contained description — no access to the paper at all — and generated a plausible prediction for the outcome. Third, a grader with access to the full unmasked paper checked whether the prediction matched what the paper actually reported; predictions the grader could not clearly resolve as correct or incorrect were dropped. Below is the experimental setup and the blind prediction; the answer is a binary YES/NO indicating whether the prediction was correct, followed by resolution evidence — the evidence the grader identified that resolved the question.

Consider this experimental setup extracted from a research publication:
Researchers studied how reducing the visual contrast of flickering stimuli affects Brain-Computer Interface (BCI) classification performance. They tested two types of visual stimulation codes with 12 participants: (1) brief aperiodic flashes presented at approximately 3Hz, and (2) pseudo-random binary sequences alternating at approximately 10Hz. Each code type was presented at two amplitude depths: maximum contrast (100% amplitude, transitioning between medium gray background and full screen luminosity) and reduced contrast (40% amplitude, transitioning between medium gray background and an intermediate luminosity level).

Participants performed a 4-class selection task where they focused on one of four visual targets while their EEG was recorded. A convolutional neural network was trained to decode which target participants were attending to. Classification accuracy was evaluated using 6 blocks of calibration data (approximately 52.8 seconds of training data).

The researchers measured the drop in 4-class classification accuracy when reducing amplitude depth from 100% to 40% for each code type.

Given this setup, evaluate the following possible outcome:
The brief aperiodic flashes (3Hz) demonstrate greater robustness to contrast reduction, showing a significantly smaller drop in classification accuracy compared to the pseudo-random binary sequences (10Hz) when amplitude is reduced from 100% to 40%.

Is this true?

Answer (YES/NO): NO